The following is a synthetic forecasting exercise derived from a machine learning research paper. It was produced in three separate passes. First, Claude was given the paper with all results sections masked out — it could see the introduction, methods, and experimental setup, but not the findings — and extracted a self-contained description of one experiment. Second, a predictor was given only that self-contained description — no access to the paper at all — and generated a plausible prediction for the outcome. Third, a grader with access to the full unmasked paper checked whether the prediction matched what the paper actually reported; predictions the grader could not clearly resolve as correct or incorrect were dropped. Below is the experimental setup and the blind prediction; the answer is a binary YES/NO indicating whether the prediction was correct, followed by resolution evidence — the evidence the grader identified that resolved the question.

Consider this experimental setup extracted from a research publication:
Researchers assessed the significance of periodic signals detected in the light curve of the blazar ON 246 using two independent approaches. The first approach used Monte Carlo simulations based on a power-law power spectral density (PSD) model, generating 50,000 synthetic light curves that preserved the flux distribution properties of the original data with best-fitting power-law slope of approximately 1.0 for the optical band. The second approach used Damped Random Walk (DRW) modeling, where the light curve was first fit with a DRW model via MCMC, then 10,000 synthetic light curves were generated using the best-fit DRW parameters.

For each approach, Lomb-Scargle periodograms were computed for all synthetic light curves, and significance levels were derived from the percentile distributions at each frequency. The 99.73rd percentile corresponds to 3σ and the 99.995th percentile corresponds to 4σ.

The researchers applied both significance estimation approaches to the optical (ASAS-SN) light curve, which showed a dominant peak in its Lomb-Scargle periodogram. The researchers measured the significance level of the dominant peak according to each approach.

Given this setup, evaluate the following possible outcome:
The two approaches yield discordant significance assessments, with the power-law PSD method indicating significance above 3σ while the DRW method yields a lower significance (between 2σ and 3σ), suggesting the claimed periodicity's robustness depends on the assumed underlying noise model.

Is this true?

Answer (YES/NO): NO